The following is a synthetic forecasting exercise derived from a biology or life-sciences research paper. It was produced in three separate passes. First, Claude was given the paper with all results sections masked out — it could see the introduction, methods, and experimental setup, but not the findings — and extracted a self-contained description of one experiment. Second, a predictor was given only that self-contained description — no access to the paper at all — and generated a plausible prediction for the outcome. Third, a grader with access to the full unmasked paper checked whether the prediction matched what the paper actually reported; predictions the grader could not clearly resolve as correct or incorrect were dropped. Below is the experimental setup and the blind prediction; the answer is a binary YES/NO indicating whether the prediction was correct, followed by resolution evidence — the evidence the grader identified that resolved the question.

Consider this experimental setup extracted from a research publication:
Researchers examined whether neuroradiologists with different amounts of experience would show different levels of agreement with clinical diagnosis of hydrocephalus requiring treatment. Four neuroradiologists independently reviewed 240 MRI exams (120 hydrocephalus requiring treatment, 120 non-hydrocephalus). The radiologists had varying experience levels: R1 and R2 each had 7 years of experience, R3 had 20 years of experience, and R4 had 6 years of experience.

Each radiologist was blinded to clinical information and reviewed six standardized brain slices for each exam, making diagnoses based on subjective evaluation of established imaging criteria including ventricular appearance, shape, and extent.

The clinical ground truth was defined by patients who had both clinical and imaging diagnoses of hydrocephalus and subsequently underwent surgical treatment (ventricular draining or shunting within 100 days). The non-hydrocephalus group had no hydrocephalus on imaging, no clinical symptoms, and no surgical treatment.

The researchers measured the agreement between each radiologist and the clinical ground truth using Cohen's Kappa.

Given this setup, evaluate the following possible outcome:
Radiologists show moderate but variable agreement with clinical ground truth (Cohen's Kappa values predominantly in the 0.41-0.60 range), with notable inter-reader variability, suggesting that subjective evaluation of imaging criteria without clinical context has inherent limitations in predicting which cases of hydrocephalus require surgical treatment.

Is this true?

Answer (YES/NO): NO